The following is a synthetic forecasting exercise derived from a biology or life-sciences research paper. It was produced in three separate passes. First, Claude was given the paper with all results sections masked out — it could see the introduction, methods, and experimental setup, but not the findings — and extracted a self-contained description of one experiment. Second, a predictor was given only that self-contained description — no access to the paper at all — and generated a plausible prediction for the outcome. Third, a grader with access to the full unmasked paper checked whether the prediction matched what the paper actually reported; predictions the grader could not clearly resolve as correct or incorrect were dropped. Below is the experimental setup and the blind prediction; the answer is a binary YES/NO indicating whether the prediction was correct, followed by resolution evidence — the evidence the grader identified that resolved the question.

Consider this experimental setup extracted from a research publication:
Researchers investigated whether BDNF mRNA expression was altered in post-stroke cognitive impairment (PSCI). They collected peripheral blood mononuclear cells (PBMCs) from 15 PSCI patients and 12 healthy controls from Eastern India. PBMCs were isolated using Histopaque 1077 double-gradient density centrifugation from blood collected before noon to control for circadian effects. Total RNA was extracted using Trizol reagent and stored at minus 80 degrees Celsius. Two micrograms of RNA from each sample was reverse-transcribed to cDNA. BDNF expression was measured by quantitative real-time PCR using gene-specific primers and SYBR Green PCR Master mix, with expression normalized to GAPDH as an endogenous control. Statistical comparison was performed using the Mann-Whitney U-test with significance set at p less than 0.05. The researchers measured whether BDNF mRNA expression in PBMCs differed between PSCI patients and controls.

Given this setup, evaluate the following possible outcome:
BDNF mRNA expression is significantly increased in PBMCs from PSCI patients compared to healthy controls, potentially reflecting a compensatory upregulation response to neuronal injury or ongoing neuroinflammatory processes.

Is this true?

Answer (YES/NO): NO